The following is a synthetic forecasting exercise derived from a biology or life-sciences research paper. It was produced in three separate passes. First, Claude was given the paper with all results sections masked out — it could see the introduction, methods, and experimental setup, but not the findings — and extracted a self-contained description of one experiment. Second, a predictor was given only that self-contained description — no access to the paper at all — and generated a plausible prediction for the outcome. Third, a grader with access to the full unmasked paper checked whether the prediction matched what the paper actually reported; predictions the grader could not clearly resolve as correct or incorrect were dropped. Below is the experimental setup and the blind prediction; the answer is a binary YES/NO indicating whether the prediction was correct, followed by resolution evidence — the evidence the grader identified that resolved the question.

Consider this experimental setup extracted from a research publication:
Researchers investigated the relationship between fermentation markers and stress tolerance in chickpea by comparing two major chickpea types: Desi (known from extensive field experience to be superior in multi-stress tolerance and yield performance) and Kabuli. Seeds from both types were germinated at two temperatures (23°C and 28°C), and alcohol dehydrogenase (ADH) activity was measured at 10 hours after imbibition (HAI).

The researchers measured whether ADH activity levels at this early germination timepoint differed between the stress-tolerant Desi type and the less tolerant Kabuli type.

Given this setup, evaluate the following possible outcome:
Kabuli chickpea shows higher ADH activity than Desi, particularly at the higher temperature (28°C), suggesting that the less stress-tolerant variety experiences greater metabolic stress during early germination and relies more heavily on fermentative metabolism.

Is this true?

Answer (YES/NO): NO